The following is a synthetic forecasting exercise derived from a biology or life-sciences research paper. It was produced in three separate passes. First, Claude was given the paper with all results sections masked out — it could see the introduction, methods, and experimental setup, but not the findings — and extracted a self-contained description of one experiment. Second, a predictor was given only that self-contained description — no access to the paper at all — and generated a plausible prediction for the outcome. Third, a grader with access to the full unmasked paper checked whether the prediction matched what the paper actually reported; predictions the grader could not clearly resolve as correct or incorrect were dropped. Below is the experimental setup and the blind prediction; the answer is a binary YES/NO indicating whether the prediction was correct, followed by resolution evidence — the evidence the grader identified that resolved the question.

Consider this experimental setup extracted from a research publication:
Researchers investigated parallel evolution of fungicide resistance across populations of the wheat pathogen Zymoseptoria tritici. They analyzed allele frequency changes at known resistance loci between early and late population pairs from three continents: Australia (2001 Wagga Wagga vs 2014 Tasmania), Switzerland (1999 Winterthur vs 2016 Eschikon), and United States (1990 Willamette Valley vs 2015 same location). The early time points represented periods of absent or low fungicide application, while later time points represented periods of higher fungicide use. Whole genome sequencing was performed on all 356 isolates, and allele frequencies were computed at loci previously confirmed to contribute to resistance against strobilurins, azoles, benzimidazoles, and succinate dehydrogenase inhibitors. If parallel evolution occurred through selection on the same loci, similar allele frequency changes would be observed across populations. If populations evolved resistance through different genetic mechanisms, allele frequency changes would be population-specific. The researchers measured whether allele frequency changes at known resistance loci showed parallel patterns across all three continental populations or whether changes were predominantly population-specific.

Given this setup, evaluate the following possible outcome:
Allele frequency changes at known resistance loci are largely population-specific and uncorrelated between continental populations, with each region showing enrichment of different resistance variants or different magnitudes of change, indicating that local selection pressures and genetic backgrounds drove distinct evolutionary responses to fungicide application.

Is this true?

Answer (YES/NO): NO